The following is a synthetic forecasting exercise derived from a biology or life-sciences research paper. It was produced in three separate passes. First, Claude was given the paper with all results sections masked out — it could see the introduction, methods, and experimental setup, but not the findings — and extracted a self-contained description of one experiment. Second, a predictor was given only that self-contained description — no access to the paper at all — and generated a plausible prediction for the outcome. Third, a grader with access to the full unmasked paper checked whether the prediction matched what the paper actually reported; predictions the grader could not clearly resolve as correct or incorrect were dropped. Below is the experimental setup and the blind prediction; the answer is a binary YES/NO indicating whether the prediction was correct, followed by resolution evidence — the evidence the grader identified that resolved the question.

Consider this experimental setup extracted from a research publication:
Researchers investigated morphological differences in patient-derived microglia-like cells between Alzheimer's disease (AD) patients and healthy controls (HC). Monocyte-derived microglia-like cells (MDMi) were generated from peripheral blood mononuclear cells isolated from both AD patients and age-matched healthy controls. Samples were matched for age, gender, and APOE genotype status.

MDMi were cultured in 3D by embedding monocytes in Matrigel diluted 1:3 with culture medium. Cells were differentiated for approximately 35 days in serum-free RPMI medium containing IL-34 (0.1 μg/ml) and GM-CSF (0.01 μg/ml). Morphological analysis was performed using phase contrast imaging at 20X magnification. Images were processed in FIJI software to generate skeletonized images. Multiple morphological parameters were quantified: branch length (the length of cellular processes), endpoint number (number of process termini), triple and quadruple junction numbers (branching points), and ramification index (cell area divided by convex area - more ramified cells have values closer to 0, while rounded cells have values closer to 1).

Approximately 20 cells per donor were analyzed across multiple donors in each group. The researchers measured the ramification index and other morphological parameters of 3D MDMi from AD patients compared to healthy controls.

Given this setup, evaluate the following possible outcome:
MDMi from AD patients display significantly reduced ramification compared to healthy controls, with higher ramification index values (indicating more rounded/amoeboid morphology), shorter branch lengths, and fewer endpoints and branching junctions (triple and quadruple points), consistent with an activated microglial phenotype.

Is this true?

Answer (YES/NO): NO